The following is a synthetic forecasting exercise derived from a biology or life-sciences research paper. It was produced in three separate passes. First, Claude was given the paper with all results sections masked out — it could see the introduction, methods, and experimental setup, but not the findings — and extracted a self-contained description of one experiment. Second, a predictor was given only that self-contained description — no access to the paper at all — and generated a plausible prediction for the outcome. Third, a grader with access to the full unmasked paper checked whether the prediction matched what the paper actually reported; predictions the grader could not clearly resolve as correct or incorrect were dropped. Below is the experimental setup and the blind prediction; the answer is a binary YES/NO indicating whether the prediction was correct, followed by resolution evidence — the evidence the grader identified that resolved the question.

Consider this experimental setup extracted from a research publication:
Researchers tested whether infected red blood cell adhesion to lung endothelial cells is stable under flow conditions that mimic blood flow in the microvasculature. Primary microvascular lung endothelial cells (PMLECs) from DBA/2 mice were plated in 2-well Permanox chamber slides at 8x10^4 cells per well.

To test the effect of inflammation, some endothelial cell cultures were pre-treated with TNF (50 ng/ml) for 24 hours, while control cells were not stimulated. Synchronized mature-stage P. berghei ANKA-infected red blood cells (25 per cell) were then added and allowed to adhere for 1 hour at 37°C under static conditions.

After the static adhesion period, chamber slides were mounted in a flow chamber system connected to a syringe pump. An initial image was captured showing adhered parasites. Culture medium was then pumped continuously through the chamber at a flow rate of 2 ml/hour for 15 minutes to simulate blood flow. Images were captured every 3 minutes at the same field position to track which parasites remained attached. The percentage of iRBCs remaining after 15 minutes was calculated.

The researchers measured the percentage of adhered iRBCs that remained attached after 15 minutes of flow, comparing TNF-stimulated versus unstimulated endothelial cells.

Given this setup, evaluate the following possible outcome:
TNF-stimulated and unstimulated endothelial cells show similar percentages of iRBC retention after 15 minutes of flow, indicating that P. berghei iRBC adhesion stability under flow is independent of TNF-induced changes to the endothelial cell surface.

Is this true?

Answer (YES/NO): NO